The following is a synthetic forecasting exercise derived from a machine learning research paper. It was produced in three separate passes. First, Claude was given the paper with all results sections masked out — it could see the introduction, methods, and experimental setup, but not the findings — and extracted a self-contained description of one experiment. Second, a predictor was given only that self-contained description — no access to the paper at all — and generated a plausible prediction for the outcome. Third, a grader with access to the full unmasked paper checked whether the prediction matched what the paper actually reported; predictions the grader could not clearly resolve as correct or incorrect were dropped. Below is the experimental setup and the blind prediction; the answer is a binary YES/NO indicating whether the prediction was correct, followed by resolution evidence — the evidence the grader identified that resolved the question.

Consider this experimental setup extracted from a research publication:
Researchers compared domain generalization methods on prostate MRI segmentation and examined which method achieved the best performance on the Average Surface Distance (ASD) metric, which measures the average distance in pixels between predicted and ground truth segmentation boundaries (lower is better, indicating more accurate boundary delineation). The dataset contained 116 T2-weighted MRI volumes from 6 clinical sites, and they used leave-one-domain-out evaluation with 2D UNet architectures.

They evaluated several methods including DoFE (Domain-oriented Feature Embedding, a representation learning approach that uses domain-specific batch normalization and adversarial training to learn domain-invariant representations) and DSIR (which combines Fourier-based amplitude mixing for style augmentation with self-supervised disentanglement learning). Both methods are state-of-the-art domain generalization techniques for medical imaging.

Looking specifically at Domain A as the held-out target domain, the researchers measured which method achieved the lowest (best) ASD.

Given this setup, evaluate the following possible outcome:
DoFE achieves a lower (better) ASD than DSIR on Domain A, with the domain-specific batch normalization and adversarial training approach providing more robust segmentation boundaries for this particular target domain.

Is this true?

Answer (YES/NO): YES